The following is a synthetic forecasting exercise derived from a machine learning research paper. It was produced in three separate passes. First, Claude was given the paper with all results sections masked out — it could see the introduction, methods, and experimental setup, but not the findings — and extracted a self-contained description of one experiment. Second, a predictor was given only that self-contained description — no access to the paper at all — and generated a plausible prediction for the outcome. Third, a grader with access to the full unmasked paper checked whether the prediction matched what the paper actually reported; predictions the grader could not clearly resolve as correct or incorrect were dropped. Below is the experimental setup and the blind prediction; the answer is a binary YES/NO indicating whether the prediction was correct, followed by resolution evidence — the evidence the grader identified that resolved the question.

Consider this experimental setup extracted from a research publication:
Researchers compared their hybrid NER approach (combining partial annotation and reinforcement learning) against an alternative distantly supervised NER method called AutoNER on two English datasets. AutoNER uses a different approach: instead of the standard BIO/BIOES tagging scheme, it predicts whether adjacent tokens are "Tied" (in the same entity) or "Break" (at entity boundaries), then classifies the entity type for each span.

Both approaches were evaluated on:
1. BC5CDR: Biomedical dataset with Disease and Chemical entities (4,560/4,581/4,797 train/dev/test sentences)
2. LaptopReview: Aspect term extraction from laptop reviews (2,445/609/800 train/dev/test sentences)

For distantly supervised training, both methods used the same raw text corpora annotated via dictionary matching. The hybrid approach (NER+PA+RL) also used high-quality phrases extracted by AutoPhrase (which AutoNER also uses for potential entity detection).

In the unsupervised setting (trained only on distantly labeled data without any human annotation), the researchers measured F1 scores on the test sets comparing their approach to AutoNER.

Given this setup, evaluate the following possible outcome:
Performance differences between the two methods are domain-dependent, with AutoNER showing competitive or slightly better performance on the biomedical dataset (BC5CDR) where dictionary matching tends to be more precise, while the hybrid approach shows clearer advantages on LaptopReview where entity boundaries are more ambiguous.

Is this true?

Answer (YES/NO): NO